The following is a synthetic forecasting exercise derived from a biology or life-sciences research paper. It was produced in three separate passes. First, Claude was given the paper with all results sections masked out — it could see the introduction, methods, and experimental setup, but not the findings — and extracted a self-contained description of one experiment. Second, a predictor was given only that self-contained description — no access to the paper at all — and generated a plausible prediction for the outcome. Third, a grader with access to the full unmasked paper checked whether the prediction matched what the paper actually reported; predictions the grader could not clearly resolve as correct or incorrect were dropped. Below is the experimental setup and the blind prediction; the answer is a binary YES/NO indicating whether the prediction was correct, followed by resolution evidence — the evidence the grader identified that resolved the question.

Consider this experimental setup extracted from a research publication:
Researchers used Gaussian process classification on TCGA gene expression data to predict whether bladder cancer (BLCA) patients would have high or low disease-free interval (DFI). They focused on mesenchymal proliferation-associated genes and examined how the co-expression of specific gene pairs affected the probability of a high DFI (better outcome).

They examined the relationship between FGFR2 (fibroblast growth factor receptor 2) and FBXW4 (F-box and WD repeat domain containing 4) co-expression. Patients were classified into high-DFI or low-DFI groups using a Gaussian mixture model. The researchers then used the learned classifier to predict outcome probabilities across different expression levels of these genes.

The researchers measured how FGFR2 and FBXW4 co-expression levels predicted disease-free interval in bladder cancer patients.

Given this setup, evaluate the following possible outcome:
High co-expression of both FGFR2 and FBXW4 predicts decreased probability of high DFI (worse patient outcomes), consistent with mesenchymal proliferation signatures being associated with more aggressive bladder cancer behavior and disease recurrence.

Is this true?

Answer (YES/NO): NO